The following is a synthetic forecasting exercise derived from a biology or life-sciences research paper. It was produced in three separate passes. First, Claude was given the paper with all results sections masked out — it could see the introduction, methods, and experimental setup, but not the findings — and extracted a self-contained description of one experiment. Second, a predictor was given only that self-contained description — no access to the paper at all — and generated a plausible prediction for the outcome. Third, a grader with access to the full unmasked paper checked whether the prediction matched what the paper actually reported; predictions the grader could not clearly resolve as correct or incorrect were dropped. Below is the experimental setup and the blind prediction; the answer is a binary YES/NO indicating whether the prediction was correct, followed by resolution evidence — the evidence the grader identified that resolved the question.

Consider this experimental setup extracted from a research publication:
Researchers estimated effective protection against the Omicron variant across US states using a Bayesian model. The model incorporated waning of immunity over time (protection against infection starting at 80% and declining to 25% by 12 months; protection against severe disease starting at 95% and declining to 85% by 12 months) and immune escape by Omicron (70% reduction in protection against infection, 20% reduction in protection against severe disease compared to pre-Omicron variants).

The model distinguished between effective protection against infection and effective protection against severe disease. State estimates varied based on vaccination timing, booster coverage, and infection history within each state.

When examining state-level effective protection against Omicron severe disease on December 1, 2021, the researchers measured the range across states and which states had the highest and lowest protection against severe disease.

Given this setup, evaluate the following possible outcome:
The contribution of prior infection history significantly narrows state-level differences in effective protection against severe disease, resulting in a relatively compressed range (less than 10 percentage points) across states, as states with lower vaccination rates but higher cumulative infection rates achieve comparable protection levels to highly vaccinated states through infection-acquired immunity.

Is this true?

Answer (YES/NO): NO